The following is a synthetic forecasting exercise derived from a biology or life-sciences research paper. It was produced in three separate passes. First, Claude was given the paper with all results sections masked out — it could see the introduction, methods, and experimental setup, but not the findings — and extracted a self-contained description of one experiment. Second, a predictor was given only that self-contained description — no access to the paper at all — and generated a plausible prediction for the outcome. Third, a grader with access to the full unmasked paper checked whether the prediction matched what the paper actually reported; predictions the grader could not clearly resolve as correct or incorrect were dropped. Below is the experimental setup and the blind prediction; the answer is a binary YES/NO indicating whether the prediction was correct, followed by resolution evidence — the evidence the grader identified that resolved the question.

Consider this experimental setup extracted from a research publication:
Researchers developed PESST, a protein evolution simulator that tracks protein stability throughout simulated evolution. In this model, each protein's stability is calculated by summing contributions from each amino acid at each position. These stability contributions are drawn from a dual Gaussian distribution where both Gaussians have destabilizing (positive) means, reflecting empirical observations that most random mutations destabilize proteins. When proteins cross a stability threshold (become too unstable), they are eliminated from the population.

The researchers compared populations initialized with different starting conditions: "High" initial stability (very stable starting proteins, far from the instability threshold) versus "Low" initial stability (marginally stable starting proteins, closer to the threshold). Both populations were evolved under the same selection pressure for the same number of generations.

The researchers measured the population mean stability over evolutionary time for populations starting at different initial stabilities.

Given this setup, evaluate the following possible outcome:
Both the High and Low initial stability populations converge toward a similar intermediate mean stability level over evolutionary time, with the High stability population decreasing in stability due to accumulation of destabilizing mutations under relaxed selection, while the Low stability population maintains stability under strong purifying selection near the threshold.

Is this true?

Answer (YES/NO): YES